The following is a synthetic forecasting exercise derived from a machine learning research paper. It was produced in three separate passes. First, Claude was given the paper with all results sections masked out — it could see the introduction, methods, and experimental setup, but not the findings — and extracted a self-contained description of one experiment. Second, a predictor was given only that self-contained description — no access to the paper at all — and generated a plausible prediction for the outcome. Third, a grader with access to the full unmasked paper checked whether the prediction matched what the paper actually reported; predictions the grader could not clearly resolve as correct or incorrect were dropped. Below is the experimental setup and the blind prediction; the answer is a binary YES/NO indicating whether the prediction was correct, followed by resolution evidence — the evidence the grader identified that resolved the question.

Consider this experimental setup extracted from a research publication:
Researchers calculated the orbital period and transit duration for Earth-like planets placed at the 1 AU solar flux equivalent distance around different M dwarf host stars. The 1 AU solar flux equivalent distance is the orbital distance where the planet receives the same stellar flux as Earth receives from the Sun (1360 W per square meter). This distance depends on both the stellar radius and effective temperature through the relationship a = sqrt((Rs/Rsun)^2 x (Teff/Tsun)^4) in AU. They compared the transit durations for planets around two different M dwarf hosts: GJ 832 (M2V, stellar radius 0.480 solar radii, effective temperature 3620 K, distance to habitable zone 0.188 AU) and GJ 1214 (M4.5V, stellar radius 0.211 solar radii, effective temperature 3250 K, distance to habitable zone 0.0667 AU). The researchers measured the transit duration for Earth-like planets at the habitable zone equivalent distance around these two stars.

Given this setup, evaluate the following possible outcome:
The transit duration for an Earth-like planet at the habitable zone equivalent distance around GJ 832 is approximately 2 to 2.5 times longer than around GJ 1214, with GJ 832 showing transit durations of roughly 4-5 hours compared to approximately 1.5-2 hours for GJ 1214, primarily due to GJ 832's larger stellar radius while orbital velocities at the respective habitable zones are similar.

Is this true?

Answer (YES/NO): NO